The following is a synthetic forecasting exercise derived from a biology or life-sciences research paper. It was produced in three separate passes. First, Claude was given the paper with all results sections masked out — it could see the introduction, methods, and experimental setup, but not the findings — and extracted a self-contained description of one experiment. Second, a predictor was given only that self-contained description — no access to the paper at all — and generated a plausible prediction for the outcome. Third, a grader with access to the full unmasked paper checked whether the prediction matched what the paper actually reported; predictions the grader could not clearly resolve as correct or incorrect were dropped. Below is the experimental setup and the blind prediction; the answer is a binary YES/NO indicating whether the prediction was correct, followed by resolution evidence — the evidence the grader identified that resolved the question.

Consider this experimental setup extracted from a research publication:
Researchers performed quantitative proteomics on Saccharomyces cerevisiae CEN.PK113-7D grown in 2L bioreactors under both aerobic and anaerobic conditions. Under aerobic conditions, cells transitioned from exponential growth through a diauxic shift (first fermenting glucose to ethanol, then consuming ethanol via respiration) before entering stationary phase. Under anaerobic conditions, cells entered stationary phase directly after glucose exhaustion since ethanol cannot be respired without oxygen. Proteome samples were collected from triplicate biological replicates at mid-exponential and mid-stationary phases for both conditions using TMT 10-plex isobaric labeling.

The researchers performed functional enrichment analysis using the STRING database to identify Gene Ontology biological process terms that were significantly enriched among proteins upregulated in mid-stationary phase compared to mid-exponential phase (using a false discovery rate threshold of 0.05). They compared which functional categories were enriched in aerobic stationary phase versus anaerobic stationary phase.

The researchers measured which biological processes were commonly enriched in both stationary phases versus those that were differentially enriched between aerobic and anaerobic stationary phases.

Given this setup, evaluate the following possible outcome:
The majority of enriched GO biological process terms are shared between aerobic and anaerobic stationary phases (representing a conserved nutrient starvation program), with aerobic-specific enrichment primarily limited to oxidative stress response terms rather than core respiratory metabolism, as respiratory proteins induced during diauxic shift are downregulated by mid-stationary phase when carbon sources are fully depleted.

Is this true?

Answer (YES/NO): NO